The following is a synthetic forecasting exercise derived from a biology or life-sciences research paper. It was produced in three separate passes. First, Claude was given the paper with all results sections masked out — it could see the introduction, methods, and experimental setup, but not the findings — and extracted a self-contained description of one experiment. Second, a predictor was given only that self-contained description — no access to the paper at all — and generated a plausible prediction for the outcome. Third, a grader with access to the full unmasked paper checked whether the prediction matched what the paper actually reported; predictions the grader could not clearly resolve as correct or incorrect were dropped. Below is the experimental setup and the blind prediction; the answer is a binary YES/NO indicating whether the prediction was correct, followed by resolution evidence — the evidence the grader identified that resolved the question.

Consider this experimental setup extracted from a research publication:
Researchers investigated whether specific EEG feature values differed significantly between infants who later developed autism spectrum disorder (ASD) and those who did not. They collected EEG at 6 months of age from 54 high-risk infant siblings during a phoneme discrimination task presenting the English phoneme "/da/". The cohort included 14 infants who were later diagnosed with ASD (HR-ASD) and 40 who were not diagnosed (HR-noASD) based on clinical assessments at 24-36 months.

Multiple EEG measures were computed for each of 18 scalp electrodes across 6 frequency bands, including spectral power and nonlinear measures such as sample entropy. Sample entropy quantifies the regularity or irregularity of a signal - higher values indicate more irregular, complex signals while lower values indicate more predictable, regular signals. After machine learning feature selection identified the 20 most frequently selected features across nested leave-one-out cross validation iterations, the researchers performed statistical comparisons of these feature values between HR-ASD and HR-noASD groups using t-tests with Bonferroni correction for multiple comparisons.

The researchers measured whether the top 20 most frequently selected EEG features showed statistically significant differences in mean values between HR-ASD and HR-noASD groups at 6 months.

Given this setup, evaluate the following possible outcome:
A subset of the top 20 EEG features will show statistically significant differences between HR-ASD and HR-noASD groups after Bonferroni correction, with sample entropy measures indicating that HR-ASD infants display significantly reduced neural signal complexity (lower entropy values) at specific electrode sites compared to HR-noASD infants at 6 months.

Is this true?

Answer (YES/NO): NO